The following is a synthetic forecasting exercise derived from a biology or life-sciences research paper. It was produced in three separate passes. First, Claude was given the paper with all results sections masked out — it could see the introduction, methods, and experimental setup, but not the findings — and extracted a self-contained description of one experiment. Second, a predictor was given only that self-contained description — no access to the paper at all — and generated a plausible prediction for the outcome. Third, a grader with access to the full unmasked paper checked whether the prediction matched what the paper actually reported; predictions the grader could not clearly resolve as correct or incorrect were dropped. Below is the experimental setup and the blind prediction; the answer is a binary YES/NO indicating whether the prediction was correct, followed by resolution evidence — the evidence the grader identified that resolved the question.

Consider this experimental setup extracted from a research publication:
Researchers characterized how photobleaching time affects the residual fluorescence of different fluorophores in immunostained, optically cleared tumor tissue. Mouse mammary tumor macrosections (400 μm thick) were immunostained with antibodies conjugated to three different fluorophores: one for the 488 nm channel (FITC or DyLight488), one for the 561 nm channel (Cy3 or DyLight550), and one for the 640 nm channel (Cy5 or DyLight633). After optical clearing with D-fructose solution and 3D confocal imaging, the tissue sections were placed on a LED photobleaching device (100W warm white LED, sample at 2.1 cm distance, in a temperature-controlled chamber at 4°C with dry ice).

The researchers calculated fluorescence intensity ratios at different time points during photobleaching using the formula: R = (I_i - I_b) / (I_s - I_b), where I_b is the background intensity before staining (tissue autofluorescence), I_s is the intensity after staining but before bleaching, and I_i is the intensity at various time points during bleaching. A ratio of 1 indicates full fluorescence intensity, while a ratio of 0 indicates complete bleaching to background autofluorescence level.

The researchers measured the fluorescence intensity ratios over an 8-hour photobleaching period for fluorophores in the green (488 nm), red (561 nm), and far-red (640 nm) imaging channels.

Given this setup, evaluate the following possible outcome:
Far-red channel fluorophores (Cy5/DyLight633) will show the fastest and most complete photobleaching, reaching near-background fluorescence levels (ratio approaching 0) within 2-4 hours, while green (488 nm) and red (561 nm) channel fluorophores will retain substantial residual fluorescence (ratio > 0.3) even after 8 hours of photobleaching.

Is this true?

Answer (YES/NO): NO